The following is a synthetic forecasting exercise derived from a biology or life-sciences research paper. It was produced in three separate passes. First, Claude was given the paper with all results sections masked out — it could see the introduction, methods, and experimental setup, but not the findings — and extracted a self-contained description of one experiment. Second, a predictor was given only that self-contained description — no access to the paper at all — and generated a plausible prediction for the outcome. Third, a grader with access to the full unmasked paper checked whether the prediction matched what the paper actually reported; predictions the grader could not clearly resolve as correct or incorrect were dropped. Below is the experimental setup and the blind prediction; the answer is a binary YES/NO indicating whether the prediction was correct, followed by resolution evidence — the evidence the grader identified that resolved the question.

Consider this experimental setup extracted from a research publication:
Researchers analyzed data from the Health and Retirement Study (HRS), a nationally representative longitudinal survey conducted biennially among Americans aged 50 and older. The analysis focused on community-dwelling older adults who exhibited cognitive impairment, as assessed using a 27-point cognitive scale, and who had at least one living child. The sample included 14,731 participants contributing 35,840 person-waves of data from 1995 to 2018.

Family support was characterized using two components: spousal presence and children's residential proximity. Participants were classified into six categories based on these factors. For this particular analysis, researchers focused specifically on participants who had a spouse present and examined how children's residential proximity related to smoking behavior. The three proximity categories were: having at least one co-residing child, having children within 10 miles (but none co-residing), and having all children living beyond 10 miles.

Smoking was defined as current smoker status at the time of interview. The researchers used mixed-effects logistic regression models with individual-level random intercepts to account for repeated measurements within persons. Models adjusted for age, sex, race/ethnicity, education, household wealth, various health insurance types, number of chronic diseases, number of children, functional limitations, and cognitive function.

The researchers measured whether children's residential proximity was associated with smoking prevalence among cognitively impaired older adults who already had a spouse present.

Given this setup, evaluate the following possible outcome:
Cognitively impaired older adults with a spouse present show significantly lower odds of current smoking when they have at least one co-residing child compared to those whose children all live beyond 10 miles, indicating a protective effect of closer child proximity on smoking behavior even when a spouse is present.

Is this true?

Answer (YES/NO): YES